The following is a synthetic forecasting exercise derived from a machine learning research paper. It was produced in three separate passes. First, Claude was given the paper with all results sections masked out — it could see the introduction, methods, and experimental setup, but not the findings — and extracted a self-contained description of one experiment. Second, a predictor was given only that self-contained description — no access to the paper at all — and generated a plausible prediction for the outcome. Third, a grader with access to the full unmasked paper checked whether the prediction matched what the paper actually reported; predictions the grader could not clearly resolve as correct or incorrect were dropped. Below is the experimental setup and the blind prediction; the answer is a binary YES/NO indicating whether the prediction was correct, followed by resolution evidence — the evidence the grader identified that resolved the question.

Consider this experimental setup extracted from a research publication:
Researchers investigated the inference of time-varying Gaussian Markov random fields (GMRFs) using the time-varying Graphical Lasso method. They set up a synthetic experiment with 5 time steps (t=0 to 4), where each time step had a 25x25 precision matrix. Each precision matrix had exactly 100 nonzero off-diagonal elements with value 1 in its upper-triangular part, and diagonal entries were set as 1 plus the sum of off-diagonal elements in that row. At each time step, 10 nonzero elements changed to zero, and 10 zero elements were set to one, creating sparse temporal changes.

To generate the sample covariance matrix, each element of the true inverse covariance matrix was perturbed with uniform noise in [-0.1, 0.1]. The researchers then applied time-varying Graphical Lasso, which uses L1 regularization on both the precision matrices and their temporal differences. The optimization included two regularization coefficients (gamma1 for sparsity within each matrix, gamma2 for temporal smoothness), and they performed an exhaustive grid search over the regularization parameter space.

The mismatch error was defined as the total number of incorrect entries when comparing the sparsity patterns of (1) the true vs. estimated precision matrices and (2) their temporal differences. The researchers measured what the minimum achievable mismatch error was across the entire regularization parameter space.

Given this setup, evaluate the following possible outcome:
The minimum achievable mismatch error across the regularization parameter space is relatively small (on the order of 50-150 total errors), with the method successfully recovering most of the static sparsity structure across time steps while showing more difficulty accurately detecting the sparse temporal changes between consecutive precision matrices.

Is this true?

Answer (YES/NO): NO